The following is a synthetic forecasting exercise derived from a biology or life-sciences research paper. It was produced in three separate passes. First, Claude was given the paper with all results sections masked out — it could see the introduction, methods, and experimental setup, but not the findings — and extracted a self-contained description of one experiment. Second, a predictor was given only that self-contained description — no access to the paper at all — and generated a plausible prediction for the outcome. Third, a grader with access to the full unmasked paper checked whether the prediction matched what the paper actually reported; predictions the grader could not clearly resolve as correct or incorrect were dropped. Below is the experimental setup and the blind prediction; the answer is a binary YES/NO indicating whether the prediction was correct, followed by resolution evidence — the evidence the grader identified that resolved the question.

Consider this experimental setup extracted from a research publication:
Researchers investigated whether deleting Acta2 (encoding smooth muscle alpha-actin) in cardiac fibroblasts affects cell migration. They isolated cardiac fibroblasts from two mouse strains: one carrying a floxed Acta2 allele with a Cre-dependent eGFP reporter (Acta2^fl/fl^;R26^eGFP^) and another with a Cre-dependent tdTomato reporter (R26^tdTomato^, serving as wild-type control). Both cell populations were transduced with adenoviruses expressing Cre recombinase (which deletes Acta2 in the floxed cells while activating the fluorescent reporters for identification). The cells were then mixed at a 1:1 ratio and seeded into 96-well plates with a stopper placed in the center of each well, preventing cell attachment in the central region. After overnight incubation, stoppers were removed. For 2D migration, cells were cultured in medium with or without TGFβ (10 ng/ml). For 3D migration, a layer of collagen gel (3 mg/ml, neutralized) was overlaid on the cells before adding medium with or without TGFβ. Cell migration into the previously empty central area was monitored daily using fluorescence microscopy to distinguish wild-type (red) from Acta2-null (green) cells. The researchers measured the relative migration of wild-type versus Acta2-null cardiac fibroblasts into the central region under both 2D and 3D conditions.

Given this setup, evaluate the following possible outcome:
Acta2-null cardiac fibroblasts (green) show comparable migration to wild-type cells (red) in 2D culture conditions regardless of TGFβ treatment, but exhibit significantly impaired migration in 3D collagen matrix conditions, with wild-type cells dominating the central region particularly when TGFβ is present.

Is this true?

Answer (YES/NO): NO